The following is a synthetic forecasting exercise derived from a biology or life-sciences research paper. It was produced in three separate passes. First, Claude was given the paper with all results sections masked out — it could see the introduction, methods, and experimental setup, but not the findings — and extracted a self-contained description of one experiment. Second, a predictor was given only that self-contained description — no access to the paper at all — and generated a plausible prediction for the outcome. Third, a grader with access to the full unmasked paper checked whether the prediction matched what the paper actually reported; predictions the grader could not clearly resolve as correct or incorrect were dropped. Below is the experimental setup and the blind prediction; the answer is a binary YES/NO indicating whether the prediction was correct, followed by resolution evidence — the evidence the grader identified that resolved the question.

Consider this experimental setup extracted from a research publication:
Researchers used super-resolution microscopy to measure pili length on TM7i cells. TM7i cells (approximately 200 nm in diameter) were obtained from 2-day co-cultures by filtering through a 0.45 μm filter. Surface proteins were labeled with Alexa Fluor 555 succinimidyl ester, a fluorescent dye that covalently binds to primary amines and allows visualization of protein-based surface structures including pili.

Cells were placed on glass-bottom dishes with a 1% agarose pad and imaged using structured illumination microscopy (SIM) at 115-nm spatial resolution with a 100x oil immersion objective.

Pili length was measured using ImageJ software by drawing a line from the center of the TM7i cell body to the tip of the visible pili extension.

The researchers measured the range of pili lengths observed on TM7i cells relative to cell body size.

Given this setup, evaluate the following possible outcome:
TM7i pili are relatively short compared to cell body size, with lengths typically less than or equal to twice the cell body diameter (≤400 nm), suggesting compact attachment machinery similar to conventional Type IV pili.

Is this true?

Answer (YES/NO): NO